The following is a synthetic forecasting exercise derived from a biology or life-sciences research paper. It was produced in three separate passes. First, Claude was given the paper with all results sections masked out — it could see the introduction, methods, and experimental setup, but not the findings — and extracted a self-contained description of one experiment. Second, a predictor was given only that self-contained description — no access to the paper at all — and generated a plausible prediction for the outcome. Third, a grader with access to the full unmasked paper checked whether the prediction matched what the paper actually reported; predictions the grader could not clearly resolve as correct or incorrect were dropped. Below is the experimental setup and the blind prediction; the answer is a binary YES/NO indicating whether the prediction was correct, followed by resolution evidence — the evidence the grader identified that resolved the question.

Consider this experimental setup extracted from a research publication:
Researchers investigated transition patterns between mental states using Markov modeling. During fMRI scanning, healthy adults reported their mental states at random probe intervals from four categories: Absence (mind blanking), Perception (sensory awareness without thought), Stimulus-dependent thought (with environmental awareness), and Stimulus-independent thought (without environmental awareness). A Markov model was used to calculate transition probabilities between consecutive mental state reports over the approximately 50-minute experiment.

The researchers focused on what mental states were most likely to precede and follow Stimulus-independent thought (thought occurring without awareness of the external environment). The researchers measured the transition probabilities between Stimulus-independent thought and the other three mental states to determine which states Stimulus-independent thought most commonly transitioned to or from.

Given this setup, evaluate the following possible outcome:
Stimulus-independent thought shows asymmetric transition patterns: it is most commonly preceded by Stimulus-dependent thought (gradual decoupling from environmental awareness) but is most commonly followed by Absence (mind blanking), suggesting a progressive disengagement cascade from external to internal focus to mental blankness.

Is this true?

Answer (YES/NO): NO